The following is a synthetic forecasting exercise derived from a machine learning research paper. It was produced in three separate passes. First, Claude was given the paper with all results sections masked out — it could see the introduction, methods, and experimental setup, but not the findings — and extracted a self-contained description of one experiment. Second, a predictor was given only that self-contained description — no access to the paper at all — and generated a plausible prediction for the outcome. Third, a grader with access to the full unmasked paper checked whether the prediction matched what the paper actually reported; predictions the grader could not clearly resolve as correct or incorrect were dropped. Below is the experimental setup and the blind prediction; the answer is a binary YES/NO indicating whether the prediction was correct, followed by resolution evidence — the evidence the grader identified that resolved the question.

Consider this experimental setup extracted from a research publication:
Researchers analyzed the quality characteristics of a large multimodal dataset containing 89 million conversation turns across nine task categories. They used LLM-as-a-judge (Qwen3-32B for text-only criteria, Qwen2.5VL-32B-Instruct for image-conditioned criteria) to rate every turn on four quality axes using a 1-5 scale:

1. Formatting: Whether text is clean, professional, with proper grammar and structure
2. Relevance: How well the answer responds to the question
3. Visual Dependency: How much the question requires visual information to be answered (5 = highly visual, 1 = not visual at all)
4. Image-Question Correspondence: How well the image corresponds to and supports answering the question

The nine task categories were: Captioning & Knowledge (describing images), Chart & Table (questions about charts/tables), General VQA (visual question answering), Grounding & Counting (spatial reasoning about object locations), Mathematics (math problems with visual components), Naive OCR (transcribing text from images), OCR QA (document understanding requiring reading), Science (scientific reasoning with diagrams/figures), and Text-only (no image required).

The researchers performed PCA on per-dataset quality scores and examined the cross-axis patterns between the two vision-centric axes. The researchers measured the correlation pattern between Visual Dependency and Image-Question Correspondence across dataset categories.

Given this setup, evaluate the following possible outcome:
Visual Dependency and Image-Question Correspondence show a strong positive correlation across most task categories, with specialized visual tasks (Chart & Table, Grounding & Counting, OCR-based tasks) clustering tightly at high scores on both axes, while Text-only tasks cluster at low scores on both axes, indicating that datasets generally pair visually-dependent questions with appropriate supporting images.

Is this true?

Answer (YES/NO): NO